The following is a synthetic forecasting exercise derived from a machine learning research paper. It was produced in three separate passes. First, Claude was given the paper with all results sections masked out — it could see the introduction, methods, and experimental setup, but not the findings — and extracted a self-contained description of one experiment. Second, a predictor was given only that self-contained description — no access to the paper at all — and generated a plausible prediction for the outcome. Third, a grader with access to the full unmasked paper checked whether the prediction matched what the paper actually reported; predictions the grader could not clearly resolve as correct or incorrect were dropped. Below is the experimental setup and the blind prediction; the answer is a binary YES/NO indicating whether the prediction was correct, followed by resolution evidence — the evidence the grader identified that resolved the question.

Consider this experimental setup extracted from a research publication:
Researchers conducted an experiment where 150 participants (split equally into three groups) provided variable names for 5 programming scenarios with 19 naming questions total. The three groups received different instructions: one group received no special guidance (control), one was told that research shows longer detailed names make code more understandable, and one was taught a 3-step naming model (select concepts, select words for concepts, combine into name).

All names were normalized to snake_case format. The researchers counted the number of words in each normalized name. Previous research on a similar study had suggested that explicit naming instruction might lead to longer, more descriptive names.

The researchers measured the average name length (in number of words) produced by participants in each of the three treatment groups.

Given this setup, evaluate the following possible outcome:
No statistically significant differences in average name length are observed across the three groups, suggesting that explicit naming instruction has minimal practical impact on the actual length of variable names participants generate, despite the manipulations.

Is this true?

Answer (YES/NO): NO